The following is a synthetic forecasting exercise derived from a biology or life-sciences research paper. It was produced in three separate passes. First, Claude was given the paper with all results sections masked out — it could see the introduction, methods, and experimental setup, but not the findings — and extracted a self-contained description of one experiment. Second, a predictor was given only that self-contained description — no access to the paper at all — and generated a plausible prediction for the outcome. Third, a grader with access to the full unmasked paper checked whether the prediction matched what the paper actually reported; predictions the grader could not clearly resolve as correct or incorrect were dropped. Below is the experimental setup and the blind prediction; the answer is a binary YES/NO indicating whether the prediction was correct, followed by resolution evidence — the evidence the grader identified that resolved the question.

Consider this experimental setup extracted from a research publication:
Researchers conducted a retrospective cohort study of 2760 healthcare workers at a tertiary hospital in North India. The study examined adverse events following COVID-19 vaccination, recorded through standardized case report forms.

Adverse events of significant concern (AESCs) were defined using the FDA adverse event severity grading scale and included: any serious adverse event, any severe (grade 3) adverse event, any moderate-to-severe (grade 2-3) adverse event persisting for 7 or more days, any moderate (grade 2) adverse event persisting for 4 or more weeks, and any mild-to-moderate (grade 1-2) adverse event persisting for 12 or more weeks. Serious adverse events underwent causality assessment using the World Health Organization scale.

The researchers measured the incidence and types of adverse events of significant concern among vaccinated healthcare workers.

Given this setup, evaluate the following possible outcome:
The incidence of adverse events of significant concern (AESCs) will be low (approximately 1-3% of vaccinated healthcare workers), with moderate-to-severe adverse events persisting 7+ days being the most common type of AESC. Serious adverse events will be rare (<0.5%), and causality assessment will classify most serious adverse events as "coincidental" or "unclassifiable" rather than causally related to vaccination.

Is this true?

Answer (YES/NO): NO